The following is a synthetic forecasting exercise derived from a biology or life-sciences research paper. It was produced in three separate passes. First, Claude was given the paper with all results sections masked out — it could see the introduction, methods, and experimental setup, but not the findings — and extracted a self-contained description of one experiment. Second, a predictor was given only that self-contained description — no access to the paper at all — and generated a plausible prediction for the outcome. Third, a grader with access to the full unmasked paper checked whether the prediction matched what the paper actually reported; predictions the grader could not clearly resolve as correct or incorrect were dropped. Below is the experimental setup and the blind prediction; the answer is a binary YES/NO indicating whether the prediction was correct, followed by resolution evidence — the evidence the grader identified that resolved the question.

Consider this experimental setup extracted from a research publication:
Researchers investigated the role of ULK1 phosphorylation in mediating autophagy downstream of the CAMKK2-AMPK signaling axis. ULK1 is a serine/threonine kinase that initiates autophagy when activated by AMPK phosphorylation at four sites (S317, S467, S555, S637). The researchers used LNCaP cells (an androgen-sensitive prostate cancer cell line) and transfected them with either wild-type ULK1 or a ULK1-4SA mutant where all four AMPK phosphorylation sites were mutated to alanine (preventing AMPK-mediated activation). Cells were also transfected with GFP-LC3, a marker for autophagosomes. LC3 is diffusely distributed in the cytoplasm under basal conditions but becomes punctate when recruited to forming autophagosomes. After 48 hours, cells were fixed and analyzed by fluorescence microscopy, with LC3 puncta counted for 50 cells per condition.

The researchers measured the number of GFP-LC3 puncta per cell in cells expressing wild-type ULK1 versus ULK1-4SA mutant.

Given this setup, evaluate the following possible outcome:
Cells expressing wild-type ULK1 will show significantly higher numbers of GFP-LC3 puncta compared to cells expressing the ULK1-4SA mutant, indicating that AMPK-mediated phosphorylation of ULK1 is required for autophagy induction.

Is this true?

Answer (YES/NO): YES